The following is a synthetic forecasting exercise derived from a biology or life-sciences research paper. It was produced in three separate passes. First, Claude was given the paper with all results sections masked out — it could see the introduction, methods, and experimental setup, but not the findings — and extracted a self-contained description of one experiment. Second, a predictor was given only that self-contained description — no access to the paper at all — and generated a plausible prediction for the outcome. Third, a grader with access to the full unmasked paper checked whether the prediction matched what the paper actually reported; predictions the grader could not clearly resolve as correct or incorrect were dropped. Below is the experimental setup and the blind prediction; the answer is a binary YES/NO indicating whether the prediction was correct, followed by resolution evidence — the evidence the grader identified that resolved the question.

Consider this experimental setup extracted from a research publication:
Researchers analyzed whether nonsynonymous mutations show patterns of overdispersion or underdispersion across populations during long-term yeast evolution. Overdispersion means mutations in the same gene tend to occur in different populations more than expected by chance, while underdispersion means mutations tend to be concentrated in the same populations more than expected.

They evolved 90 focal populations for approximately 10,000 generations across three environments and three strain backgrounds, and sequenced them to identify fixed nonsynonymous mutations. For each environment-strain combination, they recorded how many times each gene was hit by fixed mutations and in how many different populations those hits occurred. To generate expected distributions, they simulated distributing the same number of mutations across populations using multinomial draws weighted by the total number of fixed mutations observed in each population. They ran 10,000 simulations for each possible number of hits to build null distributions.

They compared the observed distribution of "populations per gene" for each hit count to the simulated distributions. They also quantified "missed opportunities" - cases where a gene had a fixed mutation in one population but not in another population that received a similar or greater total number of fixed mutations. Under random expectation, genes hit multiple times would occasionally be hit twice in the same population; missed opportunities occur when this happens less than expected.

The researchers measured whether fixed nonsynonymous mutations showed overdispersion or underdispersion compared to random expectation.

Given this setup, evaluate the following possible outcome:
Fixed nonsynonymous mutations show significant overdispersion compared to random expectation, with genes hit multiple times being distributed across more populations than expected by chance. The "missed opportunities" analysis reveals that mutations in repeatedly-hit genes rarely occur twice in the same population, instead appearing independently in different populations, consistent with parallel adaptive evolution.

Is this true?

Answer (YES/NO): YES